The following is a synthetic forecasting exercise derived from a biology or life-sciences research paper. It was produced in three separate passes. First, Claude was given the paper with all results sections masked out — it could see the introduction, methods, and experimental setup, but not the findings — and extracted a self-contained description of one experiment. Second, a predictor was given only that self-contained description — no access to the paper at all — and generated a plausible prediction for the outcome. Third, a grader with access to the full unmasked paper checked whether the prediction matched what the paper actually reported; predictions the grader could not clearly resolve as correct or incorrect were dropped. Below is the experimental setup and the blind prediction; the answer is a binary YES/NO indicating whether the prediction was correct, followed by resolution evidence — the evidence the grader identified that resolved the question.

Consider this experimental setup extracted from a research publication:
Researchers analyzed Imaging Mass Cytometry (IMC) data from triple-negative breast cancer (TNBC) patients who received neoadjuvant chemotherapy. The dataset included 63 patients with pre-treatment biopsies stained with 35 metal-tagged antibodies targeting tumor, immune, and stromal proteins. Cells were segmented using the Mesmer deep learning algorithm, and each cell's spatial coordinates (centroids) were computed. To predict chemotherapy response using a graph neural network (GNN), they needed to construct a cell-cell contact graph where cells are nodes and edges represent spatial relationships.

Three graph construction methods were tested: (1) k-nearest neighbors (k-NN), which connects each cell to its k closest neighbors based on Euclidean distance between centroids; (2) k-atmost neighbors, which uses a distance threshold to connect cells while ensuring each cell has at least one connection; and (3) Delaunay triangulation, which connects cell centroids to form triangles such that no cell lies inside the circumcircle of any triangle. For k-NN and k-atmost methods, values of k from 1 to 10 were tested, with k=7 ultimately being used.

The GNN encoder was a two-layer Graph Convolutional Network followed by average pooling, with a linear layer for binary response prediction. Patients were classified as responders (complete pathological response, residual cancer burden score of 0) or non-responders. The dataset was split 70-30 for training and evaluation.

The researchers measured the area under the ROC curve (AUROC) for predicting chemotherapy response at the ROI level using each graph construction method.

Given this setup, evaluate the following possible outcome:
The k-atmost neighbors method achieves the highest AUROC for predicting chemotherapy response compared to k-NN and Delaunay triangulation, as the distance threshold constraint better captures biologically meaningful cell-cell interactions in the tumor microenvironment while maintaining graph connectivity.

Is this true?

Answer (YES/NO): YES